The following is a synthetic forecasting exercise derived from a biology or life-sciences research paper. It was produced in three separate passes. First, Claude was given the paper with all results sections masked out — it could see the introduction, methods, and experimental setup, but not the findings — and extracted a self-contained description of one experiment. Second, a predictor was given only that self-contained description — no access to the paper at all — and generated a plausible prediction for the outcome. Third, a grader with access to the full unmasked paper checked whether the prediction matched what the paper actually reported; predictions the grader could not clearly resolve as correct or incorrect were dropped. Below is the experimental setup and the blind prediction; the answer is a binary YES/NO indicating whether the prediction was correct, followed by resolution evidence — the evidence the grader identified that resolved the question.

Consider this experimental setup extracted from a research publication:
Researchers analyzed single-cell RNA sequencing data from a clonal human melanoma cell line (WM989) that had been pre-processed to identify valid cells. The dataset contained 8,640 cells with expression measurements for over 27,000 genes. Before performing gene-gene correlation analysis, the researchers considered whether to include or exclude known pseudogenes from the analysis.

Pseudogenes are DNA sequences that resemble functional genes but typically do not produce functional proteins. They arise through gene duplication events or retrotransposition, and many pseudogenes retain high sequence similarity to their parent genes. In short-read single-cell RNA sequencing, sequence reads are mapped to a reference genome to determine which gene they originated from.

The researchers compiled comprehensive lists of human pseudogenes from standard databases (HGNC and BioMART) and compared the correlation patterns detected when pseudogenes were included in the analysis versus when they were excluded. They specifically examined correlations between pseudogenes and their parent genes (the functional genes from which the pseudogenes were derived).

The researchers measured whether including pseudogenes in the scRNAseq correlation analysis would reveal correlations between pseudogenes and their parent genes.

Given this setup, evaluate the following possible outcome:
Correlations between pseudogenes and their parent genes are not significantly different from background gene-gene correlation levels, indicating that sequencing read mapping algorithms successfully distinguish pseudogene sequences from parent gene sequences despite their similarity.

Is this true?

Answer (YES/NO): NO